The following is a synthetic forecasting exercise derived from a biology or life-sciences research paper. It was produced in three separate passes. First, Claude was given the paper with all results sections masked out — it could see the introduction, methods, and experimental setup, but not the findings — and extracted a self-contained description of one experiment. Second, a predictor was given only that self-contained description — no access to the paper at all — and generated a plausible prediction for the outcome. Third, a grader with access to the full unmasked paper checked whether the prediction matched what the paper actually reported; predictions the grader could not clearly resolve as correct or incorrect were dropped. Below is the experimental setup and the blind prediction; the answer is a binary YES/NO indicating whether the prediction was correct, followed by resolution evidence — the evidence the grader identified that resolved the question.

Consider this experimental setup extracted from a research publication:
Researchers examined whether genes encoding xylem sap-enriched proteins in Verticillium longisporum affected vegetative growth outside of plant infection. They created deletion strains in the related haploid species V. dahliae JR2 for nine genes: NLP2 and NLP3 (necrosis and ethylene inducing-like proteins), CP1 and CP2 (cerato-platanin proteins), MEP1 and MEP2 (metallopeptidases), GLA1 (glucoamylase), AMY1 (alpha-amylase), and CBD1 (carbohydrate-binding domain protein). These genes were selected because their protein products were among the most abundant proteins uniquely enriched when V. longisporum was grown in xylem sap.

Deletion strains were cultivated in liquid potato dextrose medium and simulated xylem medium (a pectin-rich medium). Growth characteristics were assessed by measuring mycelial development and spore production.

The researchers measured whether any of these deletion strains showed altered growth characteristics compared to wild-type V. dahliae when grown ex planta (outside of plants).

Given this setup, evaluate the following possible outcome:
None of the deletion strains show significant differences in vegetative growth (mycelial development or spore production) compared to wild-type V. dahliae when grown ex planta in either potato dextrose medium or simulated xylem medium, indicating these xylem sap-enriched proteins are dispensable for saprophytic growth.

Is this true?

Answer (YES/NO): YES